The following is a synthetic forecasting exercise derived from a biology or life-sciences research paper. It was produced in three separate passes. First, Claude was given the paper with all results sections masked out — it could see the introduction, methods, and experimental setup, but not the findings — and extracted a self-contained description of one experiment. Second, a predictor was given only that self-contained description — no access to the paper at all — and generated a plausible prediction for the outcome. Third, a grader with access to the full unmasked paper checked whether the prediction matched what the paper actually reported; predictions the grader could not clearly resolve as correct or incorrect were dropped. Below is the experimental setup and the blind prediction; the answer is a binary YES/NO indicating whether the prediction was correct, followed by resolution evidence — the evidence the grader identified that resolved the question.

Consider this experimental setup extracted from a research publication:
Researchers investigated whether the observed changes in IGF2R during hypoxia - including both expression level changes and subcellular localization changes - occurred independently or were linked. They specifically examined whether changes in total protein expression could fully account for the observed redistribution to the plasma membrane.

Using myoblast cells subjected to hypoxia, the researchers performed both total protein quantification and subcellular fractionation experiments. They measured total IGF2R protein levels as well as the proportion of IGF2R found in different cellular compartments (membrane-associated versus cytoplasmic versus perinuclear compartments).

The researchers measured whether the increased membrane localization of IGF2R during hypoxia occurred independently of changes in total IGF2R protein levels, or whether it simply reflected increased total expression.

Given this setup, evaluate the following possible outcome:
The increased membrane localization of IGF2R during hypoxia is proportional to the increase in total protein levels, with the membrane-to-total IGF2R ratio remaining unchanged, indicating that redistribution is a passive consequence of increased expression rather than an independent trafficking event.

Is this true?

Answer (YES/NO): NO